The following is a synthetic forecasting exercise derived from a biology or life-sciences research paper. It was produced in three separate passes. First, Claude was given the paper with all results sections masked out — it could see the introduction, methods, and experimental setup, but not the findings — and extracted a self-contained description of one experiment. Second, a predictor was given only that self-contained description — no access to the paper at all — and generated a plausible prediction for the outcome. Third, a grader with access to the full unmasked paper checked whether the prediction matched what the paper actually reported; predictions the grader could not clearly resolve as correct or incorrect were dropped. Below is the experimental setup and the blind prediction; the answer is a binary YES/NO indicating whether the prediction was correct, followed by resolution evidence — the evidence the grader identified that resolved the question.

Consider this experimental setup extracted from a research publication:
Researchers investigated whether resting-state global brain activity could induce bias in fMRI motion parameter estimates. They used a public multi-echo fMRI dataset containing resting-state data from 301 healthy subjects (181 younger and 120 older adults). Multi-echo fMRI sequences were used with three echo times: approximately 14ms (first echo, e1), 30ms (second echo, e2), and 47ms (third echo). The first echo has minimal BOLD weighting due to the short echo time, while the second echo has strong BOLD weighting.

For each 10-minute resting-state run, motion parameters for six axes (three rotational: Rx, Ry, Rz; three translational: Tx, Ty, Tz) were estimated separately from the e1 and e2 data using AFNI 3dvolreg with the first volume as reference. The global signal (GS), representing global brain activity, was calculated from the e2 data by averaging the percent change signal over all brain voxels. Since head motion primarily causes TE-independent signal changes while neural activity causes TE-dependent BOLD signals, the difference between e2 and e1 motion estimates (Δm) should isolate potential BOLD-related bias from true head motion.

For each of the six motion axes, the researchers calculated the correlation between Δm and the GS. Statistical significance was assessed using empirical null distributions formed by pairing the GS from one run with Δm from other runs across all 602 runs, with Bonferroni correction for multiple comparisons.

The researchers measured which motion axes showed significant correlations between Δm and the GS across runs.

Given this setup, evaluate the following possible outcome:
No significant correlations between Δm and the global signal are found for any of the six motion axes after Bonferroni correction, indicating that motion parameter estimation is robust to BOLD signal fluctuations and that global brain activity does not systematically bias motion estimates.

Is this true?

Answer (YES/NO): NO